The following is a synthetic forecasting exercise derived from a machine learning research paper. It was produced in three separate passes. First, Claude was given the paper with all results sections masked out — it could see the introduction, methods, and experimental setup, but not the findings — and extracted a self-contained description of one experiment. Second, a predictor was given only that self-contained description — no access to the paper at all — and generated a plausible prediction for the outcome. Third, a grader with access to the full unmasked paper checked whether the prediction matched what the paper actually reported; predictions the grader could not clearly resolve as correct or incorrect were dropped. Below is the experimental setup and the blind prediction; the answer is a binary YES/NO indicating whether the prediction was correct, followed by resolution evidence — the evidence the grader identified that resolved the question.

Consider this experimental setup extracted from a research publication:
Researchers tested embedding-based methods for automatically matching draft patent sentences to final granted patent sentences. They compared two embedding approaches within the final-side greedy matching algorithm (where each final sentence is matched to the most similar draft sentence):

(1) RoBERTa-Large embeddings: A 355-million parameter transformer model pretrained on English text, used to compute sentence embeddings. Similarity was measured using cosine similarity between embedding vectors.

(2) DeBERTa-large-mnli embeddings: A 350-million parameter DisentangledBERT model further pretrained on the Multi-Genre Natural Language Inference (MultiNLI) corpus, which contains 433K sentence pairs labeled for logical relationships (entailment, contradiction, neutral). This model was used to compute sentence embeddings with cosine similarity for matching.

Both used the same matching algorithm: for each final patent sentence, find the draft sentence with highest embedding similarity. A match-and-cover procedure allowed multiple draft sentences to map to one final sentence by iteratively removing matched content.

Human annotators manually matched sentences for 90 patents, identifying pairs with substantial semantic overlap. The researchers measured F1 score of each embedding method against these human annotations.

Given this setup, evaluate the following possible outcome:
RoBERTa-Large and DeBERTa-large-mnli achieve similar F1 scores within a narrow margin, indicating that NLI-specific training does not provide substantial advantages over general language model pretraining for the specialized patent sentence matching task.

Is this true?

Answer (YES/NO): YES